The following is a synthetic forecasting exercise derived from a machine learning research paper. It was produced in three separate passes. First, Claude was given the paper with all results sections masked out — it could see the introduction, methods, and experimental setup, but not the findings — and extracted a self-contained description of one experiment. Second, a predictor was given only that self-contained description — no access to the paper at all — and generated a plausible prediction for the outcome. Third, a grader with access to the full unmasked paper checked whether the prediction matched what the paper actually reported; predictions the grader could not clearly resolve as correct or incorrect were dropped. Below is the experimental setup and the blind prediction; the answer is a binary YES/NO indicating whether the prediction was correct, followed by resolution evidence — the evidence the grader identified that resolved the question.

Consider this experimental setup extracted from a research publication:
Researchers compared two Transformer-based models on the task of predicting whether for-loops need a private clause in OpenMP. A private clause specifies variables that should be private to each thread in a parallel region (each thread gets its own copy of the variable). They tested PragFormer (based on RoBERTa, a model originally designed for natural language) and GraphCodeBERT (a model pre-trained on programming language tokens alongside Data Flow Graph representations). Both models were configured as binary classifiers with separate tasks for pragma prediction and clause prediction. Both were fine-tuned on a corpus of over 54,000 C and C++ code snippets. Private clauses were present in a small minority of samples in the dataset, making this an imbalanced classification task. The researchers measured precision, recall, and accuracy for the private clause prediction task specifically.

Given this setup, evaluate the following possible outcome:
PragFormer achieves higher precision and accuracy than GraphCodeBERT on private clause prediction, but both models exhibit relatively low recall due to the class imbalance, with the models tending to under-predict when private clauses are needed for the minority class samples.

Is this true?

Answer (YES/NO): NO